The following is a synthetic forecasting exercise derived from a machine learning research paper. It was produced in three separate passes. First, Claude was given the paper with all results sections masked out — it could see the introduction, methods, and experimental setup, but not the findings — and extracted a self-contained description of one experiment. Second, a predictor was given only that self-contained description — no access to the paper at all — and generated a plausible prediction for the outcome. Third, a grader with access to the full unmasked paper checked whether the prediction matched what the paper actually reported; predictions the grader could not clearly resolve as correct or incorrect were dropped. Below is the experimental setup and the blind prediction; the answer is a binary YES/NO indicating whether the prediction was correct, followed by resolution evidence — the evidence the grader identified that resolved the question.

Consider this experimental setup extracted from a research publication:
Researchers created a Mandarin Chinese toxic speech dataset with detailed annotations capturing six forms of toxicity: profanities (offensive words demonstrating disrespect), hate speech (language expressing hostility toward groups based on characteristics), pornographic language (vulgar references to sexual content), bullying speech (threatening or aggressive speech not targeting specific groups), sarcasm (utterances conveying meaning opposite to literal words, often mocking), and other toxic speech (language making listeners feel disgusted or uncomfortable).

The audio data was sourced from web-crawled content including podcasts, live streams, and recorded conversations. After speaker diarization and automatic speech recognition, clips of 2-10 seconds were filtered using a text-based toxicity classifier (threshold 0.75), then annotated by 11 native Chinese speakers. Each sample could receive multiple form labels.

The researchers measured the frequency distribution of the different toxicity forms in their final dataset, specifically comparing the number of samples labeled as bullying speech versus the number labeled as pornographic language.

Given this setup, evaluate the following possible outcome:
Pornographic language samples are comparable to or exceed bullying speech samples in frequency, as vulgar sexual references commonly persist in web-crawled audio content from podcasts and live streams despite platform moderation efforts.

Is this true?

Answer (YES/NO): NO